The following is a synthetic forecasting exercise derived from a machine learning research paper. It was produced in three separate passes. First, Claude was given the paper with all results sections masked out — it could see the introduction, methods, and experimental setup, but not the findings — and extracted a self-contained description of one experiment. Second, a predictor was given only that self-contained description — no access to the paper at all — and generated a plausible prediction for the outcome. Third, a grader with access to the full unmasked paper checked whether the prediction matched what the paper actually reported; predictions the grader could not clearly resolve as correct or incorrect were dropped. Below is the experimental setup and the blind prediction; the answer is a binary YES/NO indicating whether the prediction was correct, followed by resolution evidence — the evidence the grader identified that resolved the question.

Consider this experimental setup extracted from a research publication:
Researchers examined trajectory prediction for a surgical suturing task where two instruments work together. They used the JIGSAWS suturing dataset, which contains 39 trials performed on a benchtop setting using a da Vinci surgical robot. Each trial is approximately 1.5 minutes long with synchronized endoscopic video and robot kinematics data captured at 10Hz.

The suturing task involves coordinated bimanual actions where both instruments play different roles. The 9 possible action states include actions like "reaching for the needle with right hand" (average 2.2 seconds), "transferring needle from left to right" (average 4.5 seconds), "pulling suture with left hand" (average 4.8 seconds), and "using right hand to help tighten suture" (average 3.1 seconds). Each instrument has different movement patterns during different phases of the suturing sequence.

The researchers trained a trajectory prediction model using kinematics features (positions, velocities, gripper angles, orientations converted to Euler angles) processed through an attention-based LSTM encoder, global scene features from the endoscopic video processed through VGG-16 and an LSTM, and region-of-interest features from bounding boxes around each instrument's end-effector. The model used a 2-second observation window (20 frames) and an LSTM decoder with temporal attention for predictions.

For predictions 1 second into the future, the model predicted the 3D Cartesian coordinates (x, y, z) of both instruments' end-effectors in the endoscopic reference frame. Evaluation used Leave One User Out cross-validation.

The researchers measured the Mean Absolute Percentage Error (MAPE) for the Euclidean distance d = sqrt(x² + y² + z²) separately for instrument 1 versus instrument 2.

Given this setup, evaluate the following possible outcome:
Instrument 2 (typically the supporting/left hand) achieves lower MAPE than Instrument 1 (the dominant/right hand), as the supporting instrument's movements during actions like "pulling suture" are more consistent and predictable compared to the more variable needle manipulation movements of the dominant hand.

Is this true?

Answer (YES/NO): NO